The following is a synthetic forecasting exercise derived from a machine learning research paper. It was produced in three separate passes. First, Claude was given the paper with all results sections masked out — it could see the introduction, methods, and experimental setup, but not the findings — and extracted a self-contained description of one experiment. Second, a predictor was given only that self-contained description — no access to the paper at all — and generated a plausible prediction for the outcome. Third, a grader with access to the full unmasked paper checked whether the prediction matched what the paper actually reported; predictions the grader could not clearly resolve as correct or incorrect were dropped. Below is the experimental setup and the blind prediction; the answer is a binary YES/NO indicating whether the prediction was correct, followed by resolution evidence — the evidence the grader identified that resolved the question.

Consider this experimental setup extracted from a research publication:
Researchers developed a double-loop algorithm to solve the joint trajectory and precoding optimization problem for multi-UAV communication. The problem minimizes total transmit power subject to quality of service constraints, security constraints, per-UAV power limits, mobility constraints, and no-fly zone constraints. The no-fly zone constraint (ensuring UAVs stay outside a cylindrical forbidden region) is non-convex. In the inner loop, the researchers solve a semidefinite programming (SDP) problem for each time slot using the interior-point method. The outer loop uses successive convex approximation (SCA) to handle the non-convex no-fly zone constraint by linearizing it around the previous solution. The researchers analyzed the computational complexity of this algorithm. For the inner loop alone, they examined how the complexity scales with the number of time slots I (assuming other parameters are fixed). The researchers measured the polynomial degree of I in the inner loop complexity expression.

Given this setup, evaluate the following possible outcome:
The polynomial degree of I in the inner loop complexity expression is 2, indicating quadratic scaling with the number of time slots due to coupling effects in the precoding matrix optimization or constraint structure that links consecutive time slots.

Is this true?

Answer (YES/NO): NO